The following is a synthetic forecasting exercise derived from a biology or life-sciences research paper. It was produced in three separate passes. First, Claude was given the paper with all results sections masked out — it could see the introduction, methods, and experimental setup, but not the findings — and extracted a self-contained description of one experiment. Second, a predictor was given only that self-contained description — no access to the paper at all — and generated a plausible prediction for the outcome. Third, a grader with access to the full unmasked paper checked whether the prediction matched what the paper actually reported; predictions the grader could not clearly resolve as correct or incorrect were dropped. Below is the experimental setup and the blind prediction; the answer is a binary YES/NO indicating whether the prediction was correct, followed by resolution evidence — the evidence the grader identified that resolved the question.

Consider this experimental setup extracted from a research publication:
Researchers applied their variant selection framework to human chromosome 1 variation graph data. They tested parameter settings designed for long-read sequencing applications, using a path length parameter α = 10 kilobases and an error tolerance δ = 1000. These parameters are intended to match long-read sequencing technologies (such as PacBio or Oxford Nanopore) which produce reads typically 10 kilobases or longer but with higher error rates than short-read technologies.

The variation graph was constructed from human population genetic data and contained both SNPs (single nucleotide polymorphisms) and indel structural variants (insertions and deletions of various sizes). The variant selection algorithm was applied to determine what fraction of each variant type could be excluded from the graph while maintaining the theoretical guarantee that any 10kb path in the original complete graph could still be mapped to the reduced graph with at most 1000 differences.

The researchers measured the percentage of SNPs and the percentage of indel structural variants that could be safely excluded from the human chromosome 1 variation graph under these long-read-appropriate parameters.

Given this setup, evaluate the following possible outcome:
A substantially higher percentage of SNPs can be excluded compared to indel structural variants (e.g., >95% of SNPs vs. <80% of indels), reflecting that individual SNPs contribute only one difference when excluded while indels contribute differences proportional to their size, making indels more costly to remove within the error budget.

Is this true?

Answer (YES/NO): YES